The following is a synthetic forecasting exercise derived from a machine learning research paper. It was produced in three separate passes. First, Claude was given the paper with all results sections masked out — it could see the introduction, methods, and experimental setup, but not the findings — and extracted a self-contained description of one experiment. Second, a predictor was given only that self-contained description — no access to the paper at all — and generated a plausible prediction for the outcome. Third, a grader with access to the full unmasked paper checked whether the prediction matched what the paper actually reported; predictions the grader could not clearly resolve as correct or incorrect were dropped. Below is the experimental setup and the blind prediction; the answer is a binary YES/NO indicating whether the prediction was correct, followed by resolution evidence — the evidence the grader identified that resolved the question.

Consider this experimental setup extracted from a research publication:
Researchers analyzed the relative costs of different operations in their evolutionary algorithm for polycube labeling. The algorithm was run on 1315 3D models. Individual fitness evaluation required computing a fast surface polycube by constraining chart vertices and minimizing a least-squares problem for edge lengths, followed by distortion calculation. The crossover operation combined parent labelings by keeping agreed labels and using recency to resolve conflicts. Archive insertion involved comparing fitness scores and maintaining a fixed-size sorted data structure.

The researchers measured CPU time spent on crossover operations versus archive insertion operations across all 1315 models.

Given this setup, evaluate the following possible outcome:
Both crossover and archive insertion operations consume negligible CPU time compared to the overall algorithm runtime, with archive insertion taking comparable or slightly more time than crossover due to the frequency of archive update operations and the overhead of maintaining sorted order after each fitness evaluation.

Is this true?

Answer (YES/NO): NO